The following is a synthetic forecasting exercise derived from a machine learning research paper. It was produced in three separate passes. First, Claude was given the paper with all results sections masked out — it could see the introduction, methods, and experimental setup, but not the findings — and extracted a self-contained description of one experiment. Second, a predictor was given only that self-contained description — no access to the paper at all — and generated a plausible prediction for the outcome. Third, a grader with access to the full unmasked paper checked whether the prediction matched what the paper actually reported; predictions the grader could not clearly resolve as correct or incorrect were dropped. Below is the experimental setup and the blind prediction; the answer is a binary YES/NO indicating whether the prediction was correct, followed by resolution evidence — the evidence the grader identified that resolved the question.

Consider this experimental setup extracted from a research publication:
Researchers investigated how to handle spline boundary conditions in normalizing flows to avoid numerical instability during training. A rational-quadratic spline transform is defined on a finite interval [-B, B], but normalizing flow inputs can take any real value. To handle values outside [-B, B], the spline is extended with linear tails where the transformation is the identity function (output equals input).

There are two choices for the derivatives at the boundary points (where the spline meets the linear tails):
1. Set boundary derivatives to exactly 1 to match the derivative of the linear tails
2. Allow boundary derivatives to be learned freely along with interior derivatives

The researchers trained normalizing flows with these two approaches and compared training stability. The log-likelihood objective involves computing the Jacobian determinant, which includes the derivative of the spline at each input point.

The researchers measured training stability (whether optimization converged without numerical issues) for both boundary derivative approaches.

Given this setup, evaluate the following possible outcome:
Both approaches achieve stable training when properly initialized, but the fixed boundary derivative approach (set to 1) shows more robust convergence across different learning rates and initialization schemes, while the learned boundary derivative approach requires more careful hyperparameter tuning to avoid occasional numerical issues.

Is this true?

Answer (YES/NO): NO